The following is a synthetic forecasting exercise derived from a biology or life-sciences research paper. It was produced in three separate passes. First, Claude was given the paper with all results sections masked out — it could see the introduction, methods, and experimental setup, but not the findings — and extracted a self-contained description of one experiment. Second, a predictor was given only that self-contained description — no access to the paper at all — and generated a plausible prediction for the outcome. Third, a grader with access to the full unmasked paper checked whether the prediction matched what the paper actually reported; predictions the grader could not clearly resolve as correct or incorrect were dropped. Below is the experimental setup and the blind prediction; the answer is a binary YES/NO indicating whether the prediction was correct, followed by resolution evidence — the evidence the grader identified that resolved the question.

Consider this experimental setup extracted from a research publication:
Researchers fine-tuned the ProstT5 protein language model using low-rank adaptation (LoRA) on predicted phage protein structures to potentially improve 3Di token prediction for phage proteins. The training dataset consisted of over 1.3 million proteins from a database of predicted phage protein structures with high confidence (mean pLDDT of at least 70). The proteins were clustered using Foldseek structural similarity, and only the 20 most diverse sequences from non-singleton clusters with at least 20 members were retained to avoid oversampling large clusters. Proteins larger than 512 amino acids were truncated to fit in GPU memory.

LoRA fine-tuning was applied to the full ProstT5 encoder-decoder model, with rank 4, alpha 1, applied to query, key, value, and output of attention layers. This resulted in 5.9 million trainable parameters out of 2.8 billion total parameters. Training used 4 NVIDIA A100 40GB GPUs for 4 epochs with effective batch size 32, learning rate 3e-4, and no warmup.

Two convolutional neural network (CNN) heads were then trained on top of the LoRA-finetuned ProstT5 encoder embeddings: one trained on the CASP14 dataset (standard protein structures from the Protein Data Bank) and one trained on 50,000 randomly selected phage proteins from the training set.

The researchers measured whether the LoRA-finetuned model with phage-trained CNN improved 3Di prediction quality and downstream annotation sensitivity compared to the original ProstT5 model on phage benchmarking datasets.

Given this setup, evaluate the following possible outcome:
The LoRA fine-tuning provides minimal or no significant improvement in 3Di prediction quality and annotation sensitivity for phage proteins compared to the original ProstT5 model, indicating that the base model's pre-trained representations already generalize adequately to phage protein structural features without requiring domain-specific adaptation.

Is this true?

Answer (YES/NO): YES